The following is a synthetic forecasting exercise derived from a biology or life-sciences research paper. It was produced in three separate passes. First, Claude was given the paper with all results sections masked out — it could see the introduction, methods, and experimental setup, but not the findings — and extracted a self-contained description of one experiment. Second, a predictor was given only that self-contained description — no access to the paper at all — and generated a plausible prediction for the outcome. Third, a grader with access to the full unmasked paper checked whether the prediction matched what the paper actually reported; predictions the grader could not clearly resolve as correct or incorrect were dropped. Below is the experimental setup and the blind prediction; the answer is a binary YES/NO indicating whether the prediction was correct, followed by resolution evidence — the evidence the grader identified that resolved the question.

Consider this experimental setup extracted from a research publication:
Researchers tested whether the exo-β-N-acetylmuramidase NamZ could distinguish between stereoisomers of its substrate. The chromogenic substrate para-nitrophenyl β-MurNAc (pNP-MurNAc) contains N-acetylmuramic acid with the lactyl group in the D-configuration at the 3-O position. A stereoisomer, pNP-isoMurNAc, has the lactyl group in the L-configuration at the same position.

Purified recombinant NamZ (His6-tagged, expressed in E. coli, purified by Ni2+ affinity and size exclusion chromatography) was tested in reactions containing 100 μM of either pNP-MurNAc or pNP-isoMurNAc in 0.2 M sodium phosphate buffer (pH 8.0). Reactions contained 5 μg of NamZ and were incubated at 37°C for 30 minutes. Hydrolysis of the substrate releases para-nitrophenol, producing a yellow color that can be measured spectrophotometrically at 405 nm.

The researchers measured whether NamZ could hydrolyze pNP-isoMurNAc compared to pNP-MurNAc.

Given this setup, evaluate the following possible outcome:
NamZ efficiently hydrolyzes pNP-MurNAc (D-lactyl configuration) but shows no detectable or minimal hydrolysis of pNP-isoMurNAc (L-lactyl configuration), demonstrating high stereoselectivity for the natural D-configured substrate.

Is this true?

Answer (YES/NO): YES